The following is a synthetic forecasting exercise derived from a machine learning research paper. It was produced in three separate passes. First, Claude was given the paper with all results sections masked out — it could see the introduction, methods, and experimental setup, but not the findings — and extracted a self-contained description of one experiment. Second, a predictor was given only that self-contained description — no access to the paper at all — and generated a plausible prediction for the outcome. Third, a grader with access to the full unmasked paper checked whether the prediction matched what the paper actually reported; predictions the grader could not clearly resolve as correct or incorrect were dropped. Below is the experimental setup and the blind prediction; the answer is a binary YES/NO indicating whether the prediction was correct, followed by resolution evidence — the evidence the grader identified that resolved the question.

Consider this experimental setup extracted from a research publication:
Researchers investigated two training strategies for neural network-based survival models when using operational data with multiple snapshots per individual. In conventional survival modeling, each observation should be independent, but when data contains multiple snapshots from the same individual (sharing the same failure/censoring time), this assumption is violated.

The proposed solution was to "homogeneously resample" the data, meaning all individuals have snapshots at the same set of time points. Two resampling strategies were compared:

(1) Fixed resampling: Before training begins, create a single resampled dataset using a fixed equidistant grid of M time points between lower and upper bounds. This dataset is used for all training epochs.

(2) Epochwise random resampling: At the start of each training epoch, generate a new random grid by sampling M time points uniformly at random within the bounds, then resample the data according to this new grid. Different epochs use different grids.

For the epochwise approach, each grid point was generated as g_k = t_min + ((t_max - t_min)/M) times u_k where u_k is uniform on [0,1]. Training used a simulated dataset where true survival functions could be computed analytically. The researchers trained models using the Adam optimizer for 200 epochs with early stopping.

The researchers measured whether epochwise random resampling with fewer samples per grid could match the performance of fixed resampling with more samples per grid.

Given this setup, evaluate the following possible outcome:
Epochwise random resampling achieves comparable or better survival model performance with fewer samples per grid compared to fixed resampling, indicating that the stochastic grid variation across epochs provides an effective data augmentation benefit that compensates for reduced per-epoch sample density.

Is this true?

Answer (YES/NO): YES